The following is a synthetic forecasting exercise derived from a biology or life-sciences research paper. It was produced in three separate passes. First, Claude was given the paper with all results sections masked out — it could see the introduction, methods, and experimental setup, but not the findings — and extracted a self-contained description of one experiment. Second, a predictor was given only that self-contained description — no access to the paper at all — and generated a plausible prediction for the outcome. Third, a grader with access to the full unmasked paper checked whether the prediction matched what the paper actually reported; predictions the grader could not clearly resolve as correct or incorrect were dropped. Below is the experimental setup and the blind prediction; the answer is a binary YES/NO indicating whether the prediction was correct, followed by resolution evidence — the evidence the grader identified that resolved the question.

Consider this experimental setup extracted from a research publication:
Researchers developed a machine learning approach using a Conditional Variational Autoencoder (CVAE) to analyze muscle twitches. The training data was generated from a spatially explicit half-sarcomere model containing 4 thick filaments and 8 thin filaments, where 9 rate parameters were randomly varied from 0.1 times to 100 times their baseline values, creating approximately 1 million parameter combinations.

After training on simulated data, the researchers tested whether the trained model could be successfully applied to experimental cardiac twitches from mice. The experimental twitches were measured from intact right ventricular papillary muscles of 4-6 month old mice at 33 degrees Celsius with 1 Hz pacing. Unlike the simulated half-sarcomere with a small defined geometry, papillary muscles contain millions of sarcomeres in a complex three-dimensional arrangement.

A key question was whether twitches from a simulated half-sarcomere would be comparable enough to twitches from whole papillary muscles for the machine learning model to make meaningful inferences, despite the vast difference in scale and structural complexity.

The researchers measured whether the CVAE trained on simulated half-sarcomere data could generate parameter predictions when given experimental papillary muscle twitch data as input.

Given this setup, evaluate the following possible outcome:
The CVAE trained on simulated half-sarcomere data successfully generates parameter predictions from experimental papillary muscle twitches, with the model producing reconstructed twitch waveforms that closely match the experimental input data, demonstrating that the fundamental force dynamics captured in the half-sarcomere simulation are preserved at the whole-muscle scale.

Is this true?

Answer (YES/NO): NO